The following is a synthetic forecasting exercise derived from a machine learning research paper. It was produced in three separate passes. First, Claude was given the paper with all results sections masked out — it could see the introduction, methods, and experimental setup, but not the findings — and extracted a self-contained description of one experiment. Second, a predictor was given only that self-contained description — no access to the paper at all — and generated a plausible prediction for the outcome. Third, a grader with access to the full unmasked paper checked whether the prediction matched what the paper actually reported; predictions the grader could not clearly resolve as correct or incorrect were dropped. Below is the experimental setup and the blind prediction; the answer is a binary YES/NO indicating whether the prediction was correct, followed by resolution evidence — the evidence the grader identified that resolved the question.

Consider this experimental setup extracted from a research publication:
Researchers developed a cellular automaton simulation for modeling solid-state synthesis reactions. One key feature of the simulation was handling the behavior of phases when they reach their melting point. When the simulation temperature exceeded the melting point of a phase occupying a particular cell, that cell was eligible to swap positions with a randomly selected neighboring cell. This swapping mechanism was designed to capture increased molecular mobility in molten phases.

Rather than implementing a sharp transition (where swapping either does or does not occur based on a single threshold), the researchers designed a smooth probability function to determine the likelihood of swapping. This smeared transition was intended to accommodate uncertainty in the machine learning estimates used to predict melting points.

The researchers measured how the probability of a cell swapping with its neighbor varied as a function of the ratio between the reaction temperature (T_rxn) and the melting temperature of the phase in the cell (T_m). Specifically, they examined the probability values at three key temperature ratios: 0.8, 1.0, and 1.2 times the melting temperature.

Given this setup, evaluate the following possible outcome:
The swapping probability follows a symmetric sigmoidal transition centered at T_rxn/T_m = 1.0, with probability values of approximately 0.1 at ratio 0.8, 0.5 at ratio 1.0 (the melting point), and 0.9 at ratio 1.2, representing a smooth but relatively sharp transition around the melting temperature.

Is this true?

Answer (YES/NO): NO